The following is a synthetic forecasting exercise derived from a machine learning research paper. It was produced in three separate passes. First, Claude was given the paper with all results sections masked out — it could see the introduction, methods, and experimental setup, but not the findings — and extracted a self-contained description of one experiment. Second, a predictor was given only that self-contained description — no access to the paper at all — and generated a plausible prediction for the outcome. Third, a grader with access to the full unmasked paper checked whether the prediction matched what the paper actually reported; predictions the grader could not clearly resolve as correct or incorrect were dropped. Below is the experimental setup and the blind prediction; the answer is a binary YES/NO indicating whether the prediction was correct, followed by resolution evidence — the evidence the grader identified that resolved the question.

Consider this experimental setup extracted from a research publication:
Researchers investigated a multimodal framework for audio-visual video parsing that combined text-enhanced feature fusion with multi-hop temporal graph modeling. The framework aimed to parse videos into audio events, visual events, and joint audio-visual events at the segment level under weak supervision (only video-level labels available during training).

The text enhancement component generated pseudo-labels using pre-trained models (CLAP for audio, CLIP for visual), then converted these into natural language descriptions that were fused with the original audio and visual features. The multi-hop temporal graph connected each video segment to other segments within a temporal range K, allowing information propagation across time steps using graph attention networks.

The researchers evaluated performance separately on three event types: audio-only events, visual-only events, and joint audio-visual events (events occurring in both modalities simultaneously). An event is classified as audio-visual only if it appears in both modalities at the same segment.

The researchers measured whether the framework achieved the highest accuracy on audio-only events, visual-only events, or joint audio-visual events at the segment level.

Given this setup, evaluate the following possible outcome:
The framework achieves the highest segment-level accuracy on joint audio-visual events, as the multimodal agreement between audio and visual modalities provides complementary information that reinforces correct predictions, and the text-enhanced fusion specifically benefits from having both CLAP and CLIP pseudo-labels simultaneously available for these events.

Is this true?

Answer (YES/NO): NO